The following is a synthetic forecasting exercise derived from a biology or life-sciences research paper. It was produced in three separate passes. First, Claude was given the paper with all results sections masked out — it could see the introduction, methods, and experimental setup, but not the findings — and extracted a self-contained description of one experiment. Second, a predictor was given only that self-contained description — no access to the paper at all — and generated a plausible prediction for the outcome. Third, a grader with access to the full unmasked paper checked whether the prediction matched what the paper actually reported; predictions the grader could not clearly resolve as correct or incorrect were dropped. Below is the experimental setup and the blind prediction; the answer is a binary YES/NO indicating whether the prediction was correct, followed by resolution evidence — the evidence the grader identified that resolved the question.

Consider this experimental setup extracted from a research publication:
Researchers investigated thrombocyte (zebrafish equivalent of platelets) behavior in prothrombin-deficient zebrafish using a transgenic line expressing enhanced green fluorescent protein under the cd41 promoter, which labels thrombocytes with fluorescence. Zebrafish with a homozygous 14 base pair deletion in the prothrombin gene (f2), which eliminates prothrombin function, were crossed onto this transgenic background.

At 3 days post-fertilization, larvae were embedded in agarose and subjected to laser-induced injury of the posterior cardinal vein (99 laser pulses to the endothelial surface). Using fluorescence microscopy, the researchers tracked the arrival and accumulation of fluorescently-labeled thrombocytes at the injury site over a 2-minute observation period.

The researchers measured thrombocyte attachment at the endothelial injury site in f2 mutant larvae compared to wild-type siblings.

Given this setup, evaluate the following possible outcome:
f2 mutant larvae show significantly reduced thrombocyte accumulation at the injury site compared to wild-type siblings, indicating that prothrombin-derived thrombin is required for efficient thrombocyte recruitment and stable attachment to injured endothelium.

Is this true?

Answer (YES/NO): NO